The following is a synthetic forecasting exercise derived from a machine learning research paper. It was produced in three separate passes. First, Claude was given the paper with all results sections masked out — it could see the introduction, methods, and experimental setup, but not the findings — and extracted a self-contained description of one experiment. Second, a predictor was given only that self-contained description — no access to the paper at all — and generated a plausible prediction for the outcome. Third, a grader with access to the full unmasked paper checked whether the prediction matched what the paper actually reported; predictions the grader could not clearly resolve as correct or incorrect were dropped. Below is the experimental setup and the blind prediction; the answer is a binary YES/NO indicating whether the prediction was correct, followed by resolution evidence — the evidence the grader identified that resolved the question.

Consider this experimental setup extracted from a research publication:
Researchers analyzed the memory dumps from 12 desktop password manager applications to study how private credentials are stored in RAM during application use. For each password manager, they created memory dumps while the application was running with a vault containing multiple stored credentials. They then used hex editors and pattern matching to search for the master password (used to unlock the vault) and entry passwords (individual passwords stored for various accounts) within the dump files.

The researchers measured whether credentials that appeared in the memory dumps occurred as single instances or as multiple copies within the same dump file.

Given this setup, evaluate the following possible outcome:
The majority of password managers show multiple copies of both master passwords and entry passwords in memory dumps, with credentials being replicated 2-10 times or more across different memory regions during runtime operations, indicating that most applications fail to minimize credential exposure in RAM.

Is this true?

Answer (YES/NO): NO